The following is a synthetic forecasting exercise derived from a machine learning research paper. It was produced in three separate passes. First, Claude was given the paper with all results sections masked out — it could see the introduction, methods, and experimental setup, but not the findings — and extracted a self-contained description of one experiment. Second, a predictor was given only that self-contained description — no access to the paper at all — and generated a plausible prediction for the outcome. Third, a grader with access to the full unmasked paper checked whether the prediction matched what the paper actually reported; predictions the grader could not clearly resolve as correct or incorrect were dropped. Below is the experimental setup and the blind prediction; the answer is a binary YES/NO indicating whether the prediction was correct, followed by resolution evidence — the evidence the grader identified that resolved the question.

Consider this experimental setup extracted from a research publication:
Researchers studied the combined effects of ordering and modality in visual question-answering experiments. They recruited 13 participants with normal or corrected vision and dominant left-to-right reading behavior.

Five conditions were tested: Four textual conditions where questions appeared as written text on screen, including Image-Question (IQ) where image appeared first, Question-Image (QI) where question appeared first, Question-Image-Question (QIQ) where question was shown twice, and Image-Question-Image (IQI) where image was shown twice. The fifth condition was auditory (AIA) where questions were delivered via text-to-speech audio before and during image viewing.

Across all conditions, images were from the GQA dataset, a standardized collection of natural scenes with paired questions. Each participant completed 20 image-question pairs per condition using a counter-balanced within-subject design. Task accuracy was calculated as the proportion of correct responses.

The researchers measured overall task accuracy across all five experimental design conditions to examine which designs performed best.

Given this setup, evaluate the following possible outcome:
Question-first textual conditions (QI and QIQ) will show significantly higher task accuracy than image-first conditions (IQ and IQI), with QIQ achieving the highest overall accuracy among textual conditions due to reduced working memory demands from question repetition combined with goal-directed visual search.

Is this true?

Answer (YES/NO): NO